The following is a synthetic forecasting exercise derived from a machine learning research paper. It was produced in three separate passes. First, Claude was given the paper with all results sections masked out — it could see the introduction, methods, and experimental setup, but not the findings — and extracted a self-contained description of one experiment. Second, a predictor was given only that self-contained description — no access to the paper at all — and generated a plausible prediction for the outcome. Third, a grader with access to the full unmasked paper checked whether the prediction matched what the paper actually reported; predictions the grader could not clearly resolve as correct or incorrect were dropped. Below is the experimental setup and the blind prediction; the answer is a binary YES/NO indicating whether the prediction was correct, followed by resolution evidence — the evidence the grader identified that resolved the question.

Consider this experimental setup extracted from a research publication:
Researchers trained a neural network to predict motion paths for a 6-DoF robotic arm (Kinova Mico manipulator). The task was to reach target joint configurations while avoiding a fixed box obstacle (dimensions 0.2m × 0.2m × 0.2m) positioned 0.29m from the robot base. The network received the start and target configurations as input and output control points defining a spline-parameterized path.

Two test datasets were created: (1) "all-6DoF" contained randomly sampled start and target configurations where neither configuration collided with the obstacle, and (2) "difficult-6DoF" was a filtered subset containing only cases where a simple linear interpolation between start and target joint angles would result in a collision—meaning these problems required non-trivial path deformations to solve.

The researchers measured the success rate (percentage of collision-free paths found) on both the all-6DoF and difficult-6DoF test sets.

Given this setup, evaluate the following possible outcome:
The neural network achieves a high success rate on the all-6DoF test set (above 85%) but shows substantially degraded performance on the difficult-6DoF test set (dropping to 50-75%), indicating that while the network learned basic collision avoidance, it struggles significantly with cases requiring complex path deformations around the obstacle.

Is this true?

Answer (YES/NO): NO